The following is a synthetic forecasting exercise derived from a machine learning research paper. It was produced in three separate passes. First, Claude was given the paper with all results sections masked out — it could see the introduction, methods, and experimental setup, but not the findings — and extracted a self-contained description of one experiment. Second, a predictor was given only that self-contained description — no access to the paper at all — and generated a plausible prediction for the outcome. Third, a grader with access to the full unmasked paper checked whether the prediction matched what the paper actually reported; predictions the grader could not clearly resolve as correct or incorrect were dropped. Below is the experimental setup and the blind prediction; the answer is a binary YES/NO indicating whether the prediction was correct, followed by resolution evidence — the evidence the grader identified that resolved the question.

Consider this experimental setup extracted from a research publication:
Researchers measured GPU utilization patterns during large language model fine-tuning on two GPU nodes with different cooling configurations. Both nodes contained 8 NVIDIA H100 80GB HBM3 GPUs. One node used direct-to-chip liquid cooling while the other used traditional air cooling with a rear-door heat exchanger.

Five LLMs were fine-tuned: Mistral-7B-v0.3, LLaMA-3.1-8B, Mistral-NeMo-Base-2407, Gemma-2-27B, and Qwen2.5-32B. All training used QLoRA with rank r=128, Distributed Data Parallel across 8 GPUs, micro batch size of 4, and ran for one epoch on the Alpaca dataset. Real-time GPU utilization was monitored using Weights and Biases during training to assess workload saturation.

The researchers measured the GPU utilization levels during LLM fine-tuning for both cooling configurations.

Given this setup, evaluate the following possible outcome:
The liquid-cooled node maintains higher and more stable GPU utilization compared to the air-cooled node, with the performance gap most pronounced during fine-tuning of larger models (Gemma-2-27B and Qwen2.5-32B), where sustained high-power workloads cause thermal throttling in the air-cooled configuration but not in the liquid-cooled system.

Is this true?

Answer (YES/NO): NO